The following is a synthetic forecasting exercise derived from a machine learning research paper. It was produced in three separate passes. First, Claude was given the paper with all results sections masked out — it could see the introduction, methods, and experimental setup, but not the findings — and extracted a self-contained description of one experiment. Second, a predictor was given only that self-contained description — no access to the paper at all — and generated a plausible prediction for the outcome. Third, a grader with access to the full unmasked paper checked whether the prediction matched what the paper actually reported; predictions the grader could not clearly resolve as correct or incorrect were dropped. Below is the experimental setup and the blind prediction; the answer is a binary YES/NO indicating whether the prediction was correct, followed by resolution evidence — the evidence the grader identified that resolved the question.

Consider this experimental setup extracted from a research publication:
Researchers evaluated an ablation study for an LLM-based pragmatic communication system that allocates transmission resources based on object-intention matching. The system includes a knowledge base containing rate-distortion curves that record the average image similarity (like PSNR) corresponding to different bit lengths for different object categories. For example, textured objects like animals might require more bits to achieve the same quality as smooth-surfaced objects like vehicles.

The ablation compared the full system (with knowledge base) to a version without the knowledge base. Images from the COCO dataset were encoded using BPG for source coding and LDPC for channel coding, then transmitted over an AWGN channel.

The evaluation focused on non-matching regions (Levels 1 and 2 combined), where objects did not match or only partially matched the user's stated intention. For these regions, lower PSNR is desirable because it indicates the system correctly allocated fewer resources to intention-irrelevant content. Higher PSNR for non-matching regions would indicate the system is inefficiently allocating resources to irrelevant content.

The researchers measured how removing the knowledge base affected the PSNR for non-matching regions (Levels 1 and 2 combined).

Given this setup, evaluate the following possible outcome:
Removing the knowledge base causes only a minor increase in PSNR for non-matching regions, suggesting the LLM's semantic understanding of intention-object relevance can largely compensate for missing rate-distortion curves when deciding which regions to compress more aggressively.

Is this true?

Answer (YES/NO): NO